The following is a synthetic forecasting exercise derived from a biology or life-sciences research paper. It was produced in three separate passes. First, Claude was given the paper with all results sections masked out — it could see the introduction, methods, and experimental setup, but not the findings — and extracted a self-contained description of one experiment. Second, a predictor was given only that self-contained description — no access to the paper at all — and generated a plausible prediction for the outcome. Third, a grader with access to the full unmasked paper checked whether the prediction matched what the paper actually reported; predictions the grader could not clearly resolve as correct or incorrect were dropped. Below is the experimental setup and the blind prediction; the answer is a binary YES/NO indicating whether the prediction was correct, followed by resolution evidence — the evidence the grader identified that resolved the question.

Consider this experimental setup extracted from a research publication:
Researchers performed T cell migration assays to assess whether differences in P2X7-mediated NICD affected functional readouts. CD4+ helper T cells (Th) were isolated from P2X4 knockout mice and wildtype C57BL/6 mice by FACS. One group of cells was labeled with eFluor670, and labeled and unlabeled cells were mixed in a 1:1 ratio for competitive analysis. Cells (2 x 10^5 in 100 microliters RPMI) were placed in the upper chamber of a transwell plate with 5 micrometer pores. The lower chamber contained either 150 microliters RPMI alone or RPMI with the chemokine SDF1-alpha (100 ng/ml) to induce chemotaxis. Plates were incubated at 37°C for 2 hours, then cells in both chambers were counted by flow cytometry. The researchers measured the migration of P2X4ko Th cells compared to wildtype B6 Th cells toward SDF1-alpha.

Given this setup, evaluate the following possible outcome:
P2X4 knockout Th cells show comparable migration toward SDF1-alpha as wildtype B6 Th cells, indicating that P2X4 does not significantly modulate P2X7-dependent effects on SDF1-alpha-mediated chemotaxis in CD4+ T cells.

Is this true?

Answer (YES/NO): NO